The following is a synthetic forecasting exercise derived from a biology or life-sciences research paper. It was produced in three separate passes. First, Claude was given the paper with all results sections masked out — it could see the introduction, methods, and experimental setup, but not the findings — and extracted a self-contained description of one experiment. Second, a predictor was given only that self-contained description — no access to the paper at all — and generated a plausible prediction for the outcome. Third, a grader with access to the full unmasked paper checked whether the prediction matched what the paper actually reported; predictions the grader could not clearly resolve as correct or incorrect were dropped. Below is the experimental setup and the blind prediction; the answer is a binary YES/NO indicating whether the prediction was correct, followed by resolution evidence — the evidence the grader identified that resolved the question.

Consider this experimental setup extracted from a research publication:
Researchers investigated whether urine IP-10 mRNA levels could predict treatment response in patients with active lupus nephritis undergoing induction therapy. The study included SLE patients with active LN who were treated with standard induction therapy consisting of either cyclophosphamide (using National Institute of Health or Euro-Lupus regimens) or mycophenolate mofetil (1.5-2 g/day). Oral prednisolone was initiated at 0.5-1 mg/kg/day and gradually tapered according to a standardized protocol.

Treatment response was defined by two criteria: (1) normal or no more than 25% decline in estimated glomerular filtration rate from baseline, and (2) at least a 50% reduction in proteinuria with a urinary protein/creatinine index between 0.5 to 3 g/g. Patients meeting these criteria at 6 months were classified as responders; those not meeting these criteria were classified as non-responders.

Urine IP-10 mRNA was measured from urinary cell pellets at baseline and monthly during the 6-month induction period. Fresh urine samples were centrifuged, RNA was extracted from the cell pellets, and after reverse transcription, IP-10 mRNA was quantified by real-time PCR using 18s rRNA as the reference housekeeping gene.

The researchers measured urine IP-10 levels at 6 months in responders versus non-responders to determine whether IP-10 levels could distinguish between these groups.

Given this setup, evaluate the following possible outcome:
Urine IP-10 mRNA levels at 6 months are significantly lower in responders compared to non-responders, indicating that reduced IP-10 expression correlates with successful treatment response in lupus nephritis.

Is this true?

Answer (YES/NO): NO